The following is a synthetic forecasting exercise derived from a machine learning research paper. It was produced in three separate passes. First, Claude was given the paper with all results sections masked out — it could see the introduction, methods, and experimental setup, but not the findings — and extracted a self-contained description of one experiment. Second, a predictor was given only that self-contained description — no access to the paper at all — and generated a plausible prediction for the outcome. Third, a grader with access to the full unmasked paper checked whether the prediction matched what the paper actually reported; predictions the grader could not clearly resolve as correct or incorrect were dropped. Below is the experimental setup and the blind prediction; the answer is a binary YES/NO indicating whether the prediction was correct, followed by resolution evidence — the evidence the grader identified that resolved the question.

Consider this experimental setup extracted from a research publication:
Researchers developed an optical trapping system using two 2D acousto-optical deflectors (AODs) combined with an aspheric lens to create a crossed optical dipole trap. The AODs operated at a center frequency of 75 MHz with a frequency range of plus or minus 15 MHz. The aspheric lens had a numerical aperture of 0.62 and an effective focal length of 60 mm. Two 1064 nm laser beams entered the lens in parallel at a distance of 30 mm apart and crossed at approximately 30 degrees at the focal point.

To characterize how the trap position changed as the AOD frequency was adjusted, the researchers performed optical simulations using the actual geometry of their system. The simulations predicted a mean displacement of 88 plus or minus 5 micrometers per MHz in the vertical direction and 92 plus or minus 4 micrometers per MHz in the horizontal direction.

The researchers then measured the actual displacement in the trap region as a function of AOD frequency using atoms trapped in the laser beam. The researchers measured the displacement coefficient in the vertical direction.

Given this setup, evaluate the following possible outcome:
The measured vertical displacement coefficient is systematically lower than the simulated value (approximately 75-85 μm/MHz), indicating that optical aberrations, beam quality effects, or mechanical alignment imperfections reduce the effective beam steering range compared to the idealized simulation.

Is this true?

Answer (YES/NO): NO